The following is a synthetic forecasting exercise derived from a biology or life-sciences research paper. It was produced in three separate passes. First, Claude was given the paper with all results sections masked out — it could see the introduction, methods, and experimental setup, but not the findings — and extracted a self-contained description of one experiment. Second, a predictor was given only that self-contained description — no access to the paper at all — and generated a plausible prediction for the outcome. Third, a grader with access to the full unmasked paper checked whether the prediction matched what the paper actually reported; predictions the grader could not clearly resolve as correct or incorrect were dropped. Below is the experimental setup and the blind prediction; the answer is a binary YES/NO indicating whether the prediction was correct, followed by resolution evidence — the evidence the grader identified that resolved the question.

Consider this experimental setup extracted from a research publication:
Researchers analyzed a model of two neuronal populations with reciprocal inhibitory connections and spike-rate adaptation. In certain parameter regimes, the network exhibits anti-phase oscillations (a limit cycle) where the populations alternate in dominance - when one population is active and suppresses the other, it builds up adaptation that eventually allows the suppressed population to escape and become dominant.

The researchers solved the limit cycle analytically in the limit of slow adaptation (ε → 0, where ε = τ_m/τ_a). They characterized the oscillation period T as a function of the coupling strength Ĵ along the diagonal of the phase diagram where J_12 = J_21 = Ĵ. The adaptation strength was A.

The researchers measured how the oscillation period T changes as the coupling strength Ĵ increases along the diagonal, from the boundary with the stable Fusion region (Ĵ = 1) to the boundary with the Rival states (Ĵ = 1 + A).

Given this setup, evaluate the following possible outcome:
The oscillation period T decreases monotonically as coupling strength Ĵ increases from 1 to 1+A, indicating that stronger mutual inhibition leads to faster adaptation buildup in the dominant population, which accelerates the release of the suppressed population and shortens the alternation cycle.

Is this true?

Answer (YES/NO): NO